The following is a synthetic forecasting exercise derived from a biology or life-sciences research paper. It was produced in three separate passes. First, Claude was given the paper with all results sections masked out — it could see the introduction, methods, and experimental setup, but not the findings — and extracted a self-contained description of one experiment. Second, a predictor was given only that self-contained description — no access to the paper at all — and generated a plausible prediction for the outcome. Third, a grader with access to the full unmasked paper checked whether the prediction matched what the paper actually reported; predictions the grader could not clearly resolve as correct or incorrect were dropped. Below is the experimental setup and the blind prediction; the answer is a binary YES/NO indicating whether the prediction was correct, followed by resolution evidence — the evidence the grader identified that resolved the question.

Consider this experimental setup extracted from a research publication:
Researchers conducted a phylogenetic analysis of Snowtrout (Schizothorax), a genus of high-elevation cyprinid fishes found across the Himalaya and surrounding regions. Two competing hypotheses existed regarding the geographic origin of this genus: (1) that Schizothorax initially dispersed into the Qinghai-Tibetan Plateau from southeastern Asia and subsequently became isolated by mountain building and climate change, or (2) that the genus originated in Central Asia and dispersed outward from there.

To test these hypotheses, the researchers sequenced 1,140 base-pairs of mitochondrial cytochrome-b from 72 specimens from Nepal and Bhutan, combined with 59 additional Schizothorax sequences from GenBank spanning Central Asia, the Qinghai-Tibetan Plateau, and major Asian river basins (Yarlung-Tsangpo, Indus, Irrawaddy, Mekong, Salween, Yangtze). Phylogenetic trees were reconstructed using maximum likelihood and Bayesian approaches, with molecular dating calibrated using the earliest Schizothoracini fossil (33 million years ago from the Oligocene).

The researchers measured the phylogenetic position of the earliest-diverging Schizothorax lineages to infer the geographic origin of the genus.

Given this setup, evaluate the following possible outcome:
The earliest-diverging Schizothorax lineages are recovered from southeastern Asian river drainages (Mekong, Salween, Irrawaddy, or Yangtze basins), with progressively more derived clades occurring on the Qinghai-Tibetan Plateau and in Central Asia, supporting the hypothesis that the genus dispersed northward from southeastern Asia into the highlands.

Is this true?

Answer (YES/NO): NO